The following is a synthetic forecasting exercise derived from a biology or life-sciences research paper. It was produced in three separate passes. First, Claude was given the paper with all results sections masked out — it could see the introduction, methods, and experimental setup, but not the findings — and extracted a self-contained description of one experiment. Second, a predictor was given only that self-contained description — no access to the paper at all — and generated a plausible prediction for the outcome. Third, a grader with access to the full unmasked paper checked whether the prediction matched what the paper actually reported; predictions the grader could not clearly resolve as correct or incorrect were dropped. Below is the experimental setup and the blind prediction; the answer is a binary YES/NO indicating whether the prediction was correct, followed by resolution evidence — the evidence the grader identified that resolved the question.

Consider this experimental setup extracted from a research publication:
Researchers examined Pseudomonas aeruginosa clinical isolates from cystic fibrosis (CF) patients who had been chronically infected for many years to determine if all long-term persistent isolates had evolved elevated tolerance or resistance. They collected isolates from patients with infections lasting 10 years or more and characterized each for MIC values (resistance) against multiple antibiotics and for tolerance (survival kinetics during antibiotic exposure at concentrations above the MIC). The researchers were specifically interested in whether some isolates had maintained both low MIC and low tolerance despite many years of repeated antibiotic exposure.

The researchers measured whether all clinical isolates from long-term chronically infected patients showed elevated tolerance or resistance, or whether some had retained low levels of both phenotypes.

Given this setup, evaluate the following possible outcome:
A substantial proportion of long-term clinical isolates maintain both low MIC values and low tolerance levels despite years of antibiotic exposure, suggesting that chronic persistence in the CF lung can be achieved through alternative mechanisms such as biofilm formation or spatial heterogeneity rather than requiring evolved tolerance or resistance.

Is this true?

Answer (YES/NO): NO